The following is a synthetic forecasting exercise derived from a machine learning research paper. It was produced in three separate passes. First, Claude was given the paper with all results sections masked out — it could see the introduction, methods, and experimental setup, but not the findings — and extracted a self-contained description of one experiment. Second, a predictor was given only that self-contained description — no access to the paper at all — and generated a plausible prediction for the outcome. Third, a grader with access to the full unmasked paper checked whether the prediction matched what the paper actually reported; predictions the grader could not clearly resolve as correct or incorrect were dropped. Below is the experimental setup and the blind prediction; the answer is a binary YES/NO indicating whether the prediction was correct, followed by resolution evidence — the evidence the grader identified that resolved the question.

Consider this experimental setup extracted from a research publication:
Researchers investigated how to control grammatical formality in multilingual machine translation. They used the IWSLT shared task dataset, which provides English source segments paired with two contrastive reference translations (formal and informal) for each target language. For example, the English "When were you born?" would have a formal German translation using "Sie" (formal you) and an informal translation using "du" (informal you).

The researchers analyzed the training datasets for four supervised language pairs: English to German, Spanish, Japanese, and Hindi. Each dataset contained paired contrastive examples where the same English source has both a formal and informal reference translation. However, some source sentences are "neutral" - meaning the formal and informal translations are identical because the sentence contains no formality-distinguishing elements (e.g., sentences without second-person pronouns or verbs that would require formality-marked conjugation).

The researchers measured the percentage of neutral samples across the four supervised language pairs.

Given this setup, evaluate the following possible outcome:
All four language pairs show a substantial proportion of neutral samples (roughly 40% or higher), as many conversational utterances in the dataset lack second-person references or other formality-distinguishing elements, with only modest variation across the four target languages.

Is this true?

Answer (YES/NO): NO